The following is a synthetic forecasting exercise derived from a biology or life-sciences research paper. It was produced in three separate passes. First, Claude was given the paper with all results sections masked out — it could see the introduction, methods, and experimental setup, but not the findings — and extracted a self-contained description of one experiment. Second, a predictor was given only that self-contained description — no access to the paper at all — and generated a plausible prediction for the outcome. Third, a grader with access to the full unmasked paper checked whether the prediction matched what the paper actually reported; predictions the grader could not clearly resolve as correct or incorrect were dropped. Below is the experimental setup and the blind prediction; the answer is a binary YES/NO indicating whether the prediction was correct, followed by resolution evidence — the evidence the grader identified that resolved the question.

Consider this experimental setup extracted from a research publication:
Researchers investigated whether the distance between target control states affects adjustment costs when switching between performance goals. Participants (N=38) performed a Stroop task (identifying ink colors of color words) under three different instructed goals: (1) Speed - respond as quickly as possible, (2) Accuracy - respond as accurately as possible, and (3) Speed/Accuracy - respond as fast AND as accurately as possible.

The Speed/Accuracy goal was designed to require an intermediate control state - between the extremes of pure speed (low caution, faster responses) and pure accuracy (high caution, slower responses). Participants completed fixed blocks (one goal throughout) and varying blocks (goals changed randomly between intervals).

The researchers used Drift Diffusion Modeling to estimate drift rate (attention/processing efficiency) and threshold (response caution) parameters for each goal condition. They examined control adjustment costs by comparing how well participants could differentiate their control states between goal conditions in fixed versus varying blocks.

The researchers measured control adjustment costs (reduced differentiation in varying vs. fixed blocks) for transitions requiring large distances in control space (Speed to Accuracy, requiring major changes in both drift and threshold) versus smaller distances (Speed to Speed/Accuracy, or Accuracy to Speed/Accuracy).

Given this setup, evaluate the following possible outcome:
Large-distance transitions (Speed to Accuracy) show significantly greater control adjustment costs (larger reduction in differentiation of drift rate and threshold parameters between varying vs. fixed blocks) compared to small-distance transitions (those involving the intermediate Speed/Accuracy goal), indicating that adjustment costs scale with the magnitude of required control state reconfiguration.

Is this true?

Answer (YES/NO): YES